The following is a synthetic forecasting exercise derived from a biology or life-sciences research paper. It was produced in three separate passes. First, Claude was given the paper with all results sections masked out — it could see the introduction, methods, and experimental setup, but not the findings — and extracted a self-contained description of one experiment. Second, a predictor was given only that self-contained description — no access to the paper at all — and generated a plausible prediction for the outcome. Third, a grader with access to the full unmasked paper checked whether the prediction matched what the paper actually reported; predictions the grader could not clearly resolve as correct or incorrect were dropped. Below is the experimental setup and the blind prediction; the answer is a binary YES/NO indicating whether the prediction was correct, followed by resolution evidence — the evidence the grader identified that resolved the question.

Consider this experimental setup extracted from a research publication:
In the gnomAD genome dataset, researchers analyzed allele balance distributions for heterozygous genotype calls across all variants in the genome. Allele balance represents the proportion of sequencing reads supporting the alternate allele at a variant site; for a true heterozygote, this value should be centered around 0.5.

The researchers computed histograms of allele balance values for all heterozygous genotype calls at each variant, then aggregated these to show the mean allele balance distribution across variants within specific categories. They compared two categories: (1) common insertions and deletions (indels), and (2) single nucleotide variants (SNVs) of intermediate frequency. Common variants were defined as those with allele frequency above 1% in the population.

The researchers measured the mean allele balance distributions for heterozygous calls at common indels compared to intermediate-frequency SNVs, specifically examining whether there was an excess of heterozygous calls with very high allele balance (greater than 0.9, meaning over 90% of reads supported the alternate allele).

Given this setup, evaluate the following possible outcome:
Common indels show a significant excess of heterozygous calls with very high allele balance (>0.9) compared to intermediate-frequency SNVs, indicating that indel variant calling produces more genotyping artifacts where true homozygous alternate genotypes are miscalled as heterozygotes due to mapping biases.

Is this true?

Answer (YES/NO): YES